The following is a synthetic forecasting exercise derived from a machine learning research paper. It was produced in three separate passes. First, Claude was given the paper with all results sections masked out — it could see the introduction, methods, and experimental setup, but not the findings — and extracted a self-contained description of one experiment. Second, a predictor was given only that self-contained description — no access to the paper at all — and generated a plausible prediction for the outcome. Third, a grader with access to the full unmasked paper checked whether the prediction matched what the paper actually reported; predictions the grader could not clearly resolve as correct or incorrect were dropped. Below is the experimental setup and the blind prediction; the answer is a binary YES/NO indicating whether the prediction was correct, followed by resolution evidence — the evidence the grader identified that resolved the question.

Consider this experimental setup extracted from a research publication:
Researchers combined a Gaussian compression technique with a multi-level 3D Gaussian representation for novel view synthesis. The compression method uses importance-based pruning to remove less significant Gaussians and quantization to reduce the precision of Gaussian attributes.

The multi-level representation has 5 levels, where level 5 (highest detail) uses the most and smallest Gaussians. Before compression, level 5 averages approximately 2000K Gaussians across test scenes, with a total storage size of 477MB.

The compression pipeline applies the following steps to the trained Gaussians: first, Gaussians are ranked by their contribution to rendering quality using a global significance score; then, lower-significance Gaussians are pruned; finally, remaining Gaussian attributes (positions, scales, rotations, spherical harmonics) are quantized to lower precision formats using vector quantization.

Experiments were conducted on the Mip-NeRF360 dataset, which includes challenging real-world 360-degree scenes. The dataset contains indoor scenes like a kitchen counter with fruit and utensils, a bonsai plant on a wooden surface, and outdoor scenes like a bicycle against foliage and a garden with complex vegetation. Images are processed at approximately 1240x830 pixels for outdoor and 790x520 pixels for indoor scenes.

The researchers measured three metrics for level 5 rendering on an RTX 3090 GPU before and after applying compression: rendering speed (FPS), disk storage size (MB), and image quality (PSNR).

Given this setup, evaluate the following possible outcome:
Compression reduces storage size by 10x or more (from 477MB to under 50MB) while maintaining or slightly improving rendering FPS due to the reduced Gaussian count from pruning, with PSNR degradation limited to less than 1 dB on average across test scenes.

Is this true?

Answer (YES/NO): YES